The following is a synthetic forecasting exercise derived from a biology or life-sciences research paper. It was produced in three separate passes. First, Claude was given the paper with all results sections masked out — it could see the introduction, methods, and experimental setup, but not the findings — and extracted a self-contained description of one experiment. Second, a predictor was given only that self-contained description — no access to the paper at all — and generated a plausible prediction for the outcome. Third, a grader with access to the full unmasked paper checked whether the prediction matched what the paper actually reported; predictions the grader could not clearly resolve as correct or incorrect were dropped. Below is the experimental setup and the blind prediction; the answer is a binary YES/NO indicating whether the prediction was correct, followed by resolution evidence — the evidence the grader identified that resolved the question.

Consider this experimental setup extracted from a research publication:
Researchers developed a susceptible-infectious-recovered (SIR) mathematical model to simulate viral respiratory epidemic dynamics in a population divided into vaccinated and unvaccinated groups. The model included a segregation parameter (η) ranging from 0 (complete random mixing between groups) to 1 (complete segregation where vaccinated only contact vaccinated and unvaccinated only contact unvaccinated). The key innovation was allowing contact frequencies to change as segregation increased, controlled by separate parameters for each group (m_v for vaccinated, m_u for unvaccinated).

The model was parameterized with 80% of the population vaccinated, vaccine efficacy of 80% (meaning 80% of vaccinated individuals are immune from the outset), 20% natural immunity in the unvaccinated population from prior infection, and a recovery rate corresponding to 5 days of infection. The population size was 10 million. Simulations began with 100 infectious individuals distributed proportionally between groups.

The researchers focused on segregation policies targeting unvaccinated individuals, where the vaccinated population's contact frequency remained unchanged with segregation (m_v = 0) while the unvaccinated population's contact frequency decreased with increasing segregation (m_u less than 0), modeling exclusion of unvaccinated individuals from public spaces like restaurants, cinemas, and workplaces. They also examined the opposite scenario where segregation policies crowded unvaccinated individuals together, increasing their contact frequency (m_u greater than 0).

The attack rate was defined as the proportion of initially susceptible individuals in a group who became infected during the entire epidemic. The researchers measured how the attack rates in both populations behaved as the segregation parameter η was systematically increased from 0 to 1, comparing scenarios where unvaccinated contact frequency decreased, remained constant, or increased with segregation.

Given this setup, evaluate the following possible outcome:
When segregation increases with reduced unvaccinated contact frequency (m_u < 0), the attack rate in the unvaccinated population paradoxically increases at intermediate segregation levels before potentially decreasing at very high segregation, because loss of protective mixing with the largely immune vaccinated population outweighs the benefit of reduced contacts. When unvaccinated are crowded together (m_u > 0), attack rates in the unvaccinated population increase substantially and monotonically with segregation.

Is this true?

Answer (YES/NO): NO